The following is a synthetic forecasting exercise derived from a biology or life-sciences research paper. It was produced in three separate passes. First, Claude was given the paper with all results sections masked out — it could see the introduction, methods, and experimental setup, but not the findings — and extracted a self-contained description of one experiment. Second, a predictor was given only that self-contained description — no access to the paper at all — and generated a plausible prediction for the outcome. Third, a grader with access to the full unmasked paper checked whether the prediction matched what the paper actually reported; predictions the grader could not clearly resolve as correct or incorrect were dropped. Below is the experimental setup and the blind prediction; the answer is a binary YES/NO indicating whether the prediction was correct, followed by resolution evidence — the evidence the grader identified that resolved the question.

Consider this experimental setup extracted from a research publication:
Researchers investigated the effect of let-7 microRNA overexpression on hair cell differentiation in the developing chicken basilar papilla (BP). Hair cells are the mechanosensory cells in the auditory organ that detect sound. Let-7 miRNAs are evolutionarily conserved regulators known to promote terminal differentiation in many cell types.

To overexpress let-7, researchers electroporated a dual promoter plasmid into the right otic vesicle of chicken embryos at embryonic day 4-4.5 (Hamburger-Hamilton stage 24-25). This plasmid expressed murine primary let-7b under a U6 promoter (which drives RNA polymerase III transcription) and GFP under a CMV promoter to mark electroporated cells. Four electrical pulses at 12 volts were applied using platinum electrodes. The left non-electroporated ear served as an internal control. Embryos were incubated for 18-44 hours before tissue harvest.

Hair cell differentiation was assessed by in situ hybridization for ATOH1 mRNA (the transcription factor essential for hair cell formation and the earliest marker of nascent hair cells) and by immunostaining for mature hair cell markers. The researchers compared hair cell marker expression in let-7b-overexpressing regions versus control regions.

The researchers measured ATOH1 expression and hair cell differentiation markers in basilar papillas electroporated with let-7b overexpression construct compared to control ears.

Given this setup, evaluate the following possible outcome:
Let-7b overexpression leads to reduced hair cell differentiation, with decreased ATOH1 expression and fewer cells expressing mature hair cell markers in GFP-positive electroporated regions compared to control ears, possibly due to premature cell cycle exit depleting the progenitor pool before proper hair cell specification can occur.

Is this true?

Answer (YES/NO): YES